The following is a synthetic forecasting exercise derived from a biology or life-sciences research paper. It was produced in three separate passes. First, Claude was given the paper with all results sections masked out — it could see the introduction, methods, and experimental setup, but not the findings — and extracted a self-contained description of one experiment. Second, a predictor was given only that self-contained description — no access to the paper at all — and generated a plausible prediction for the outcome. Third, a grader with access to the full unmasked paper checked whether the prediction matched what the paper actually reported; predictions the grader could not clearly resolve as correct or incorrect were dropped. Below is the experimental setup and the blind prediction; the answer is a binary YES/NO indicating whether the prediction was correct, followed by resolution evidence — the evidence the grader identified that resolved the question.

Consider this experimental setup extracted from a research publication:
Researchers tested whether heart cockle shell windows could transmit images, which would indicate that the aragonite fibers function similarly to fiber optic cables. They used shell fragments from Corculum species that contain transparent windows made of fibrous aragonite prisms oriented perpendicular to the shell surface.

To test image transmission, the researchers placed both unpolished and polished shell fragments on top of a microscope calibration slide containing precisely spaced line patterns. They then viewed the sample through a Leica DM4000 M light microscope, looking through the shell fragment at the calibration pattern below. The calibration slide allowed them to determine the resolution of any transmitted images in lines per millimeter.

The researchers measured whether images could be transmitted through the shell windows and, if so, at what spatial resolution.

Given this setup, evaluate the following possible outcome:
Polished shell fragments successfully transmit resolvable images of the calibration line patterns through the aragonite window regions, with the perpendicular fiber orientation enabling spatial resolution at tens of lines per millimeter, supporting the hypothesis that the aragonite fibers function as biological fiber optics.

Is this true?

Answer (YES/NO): NO